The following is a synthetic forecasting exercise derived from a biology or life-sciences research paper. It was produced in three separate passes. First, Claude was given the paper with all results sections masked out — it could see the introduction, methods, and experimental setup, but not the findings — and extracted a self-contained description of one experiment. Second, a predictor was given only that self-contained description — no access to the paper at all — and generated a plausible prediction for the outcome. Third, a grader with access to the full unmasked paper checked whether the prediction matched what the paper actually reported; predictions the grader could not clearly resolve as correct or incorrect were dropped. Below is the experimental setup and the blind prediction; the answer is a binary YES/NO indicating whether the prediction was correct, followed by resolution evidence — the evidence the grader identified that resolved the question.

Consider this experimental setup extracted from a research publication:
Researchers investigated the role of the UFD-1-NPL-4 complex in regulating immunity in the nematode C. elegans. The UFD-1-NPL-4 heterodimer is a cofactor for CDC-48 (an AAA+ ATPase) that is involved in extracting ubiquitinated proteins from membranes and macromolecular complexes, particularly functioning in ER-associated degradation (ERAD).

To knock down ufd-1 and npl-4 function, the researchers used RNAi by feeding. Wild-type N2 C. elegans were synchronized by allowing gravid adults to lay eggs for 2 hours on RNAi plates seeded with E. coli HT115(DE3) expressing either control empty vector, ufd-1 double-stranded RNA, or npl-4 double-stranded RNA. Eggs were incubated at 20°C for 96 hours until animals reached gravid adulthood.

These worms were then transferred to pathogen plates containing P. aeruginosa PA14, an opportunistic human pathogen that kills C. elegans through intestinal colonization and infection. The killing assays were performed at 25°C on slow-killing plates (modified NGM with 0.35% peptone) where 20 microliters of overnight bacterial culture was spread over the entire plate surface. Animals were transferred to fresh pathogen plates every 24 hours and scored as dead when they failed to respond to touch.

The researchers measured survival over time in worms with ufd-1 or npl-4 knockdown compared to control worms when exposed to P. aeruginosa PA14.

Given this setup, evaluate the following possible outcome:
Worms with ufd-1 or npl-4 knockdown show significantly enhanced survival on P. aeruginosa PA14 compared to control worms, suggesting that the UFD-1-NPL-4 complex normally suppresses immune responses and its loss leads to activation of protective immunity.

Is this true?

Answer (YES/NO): NO